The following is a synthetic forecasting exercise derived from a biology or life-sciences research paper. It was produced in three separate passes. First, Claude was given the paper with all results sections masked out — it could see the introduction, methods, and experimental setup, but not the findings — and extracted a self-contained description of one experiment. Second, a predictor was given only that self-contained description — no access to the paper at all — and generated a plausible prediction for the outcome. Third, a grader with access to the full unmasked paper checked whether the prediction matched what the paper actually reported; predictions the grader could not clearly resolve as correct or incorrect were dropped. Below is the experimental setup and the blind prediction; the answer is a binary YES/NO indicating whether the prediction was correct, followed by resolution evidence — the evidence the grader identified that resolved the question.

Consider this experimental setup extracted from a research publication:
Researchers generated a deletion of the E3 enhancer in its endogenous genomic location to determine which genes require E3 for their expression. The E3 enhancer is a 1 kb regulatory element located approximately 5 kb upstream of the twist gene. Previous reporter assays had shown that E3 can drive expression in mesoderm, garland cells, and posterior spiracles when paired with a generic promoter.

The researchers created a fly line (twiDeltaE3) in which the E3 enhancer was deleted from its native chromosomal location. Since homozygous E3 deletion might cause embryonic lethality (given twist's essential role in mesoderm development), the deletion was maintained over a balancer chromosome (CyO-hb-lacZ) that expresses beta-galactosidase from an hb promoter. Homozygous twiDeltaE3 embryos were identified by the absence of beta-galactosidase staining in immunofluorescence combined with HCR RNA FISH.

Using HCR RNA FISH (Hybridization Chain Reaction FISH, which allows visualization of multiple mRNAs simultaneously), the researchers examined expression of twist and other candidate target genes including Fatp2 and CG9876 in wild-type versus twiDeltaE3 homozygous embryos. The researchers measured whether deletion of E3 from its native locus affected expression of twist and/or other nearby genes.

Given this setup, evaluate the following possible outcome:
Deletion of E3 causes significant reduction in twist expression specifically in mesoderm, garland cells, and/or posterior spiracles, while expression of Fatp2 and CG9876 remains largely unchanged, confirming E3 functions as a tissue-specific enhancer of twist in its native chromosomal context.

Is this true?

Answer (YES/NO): NO